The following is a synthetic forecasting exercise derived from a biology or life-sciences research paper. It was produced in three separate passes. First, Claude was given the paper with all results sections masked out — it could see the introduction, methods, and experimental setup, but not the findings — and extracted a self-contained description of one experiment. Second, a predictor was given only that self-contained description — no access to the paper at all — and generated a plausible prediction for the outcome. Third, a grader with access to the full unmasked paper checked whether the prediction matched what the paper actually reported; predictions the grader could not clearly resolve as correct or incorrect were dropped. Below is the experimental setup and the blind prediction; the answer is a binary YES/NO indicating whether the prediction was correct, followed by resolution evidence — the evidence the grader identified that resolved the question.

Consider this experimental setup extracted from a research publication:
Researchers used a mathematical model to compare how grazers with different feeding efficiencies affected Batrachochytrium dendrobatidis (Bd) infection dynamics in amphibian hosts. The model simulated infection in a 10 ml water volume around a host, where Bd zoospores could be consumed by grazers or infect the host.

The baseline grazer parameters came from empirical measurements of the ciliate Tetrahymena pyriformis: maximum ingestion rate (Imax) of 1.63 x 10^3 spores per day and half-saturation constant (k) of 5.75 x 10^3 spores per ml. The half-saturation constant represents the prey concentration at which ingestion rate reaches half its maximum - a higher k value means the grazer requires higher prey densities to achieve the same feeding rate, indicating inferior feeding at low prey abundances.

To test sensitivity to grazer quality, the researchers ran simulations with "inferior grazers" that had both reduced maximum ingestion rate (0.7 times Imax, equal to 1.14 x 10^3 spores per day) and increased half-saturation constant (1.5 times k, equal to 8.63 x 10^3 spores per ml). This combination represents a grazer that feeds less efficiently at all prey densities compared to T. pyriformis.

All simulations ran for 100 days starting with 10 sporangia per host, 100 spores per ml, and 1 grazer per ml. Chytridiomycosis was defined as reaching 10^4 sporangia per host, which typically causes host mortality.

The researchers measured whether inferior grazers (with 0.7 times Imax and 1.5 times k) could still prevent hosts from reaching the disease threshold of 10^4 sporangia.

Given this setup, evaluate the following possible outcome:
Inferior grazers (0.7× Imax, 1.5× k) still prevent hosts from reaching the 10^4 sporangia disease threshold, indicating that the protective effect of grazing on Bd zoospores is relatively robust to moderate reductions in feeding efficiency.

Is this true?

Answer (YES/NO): NO